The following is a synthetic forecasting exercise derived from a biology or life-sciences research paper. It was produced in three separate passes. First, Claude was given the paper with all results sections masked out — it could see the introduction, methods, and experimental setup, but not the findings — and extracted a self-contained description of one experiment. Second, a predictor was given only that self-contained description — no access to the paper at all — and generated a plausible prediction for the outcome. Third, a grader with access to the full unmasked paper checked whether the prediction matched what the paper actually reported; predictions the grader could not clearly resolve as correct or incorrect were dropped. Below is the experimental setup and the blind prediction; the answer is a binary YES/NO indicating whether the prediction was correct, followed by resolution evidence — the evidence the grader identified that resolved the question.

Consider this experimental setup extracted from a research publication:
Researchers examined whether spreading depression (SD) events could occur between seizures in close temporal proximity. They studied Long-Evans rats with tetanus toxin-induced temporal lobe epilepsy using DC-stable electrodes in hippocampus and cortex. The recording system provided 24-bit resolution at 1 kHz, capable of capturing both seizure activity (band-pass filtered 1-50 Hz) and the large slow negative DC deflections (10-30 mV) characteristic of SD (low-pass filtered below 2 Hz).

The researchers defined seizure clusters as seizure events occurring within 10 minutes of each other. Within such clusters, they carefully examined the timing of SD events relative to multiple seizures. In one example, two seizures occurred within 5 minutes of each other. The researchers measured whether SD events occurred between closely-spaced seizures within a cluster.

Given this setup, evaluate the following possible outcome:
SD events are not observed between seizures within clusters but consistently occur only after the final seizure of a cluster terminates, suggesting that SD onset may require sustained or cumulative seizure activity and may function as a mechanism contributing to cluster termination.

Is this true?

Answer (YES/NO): NO